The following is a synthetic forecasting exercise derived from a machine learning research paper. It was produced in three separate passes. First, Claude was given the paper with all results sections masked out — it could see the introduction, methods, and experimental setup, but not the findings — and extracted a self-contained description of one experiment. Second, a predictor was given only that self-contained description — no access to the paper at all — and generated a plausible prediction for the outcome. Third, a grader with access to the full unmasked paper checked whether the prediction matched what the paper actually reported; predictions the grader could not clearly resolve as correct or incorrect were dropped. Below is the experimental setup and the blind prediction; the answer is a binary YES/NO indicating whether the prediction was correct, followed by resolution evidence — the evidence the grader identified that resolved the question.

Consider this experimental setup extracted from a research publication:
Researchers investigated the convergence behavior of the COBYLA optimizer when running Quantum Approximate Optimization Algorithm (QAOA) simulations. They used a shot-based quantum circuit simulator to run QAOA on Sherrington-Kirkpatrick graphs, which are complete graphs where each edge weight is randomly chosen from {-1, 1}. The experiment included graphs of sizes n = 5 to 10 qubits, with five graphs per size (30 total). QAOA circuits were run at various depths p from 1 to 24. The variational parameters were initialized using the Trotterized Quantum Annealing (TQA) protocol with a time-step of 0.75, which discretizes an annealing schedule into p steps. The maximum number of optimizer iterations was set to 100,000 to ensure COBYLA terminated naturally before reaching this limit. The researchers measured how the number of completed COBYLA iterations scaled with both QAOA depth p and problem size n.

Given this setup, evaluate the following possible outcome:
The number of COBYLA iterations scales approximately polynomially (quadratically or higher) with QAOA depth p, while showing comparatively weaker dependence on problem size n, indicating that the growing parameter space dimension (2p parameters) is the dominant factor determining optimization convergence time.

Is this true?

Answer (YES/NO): NO